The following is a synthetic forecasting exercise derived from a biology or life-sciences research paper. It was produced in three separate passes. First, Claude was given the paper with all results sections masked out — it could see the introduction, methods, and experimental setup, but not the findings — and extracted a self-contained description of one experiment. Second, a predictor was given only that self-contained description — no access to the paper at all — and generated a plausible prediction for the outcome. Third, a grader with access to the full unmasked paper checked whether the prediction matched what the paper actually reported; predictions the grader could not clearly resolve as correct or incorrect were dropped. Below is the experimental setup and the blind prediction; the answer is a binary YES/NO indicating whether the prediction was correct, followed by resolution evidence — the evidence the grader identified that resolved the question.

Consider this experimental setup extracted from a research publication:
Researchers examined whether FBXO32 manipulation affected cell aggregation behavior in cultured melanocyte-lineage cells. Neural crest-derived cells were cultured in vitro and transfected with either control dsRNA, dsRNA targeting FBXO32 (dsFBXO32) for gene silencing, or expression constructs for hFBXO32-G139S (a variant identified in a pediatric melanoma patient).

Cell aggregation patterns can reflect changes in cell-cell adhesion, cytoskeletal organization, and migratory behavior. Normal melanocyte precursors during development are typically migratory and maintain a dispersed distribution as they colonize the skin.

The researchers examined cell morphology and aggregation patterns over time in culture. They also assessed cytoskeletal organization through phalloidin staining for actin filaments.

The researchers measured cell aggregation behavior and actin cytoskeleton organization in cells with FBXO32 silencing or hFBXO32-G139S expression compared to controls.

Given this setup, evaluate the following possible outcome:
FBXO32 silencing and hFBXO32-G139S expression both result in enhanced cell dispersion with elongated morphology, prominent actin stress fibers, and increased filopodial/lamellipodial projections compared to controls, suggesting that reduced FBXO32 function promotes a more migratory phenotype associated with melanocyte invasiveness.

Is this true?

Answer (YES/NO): NO